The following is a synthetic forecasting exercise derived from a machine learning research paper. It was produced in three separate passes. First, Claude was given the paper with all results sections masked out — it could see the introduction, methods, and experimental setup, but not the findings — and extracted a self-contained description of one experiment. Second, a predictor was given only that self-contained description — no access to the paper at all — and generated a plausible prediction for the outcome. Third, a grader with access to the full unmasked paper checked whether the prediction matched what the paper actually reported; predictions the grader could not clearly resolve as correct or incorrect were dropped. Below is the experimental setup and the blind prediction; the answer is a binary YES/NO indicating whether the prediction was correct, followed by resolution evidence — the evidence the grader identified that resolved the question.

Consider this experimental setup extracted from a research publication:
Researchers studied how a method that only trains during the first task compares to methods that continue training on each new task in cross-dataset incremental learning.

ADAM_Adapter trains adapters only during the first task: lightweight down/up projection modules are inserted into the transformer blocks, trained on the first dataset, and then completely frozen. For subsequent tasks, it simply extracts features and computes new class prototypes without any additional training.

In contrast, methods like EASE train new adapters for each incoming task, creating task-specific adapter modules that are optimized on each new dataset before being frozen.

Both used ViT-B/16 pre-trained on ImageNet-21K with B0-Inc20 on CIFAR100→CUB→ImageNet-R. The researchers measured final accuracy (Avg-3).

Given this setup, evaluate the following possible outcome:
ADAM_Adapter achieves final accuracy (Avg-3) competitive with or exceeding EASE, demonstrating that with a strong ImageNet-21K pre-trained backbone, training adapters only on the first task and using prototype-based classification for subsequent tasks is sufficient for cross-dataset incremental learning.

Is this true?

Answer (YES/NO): NO